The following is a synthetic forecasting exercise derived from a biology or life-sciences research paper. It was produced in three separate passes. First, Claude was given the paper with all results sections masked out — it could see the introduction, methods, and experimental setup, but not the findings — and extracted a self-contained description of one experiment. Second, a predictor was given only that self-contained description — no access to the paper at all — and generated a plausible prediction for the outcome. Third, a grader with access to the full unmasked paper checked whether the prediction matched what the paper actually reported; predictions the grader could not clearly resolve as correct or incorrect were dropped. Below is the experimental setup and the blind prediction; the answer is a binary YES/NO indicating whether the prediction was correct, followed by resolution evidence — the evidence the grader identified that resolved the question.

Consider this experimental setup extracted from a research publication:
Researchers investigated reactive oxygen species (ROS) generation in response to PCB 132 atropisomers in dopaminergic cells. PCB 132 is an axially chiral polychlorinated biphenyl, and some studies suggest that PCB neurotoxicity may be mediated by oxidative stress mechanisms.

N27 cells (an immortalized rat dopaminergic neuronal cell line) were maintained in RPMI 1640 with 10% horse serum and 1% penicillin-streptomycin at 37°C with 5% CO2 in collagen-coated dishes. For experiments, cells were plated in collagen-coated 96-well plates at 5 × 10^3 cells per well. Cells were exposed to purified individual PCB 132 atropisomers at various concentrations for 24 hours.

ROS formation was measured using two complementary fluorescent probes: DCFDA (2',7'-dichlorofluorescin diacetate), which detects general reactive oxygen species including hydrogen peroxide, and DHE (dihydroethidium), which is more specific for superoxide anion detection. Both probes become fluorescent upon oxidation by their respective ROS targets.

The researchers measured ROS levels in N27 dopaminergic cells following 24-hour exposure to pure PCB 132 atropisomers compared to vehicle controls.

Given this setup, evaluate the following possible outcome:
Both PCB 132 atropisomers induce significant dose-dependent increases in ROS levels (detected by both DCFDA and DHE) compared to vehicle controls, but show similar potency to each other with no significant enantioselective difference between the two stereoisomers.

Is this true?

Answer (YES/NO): NO